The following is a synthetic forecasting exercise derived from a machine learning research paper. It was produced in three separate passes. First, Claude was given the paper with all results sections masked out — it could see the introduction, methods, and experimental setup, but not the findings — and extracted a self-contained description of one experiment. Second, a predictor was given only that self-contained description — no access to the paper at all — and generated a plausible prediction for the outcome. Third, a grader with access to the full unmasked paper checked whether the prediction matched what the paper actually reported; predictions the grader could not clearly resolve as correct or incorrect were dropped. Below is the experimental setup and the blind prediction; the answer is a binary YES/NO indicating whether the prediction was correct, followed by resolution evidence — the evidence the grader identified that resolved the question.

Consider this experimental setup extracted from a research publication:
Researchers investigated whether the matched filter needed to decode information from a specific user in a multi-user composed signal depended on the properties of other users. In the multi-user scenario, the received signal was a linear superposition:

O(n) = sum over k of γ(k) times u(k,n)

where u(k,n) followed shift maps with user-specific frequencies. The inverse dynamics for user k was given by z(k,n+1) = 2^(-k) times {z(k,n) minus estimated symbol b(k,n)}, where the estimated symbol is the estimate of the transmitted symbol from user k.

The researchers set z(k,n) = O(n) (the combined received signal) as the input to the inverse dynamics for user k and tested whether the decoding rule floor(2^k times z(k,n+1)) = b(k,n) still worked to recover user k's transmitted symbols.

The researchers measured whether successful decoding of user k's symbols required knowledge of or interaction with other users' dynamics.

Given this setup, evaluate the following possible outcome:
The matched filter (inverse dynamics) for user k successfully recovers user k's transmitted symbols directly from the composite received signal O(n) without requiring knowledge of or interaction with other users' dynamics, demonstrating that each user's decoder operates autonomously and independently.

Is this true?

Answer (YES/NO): YES